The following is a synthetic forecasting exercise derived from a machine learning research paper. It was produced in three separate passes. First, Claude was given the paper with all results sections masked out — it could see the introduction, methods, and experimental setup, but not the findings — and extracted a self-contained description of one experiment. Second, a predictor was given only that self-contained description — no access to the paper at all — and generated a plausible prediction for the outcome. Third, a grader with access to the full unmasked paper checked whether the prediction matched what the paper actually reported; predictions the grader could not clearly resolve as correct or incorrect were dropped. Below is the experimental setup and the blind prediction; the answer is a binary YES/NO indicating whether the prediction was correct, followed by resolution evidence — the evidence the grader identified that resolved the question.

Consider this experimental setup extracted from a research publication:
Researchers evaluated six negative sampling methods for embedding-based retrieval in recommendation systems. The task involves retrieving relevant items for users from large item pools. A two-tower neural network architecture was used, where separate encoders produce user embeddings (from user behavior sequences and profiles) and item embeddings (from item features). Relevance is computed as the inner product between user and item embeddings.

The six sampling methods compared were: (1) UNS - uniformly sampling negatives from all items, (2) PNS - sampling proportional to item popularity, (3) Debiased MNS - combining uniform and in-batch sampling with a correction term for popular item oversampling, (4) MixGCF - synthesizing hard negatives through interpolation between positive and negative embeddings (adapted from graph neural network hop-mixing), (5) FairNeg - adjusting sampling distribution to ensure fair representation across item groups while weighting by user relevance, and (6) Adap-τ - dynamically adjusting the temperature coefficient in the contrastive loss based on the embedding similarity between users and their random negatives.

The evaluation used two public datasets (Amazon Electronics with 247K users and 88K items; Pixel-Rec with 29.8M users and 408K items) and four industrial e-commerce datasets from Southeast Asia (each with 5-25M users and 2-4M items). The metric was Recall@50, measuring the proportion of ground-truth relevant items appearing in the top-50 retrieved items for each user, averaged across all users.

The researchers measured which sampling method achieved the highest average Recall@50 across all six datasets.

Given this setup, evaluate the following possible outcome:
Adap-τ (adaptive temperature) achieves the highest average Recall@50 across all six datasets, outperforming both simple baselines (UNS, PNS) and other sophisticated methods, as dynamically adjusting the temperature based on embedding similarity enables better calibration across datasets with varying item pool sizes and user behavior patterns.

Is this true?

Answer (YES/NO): YES